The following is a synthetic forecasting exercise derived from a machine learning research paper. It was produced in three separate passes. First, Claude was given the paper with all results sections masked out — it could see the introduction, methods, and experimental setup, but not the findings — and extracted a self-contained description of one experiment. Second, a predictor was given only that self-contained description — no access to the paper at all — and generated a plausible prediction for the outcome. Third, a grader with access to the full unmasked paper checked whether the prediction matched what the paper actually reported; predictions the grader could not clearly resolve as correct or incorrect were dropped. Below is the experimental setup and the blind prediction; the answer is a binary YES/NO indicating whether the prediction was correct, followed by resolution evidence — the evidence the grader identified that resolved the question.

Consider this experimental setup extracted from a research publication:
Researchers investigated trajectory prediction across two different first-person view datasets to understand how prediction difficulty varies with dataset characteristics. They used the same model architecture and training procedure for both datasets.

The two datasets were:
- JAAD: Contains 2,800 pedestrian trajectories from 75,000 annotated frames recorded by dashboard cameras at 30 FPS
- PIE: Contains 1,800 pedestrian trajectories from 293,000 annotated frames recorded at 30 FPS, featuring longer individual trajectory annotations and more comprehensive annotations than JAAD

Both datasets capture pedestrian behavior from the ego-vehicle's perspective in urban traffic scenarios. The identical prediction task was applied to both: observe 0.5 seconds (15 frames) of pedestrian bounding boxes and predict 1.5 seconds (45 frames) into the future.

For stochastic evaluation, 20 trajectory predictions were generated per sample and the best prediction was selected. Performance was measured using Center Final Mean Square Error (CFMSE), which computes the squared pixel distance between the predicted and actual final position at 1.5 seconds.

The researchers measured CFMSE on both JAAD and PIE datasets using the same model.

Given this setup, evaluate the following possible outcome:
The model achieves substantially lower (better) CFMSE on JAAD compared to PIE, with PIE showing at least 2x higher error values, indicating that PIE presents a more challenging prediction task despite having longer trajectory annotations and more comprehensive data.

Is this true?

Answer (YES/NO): NO